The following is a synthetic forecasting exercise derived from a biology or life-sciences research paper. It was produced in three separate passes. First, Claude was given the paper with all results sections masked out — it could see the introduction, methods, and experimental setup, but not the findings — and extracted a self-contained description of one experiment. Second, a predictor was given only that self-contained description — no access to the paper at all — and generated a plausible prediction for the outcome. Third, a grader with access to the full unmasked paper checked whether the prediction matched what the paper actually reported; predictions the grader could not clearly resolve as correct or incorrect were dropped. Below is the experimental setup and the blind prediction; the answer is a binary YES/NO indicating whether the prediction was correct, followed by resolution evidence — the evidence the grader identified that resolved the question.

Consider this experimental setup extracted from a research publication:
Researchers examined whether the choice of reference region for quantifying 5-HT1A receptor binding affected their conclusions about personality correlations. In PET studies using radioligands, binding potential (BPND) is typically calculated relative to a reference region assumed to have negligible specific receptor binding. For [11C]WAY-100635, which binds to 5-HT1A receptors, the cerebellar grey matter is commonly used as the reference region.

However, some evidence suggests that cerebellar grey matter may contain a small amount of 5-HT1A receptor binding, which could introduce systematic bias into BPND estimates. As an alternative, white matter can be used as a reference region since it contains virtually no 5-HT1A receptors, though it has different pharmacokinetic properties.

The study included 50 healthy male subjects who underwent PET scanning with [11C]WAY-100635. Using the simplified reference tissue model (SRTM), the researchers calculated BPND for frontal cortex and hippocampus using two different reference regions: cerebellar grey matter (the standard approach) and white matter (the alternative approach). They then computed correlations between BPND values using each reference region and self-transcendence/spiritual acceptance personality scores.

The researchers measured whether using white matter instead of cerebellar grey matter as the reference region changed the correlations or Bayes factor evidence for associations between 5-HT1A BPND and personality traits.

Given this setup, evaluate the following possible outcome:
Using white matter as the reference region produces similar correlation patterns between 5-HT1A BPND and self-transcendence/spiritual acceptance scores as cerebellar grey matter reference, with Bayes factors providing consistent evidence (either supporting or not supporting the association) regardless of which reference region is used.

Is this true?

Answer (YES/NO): YES